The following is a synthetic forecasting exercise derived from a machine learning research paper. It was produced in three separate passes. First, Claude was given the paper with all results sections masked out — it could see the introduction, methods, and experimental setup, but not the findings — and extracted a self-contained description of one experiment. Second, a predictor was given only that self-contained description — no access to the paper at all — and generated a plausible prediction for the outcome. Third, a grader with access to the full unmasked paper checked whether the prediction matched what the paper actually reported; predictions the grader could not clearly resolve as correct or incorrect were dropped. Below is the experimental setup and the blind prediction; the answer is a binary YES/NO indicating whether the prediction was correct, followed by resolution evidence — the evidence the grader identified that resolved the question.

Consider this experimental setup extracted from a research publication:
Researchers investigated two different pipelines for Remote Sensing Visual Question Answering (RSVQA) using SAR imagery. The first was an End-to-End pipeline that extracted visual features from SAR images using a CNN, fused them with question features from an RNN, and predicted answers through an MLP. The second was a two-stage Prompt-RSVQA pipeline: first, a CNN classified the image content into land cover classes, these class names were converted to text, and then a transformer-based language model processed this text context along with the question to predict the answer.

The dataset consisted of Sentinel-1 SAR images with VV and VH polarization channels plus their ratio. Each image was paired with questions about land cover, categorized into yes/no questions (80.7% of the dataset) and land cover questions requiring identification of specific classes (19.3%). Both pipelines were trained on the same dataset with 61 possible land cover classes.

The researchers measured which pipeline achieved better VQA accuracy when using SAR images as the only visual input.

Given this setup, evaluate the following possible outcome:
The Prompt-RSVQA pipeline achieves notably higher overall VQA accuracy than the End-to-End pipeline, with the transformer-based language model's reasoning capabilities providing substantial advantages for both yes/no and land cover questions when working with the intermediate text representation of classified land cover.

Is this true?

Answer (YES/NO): YES